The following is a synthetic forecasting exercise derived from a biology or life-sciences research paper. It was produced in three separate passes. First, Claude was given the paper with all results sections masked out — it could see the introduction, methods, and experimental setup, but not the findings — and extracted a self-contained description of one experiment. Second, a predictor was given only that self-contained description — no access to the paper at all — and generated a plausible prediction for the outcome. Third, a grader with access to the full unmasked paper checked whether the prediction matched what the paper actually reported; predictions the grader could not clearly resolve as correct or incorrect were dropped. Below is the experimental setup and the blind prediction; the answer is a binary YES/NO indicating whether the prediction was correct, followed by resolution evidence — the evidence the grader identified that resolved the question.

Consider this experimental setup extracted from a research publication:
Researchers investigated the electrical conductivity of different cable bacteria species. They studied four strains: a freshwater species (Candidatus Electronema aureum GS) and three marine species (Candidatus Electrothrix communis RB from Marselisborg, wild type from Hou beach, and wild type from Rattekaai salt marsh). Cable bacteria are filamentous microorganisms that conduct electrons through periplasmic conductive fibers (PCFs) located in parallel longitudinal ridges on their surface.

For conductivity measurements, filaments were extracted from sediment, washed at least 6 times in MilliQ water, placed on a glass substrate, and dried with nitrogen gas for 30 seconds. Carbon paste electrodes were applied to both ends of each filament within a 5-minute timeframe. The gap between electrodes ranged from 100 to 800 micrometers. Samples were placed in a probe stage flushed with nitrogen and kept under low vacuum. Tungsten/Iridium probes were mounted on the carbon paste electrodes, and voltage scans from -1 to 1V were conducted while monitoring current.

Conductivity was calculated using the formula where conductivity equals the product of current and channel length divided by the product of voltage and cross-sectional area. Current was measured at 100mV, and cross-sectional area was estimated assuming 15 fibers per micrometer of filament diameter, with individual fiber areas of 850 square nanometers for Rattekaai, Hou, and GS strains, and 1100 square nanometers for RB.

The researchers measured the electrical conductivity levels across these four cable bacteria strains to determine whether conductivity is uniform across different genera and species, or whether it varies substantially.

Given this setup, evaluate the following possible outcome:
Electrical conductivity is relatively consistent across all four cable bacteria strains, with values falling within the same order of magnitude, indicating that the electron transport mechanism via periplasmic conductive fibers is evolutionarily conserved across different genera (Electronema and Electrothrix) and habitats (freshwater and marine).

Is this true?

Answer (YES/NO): NO